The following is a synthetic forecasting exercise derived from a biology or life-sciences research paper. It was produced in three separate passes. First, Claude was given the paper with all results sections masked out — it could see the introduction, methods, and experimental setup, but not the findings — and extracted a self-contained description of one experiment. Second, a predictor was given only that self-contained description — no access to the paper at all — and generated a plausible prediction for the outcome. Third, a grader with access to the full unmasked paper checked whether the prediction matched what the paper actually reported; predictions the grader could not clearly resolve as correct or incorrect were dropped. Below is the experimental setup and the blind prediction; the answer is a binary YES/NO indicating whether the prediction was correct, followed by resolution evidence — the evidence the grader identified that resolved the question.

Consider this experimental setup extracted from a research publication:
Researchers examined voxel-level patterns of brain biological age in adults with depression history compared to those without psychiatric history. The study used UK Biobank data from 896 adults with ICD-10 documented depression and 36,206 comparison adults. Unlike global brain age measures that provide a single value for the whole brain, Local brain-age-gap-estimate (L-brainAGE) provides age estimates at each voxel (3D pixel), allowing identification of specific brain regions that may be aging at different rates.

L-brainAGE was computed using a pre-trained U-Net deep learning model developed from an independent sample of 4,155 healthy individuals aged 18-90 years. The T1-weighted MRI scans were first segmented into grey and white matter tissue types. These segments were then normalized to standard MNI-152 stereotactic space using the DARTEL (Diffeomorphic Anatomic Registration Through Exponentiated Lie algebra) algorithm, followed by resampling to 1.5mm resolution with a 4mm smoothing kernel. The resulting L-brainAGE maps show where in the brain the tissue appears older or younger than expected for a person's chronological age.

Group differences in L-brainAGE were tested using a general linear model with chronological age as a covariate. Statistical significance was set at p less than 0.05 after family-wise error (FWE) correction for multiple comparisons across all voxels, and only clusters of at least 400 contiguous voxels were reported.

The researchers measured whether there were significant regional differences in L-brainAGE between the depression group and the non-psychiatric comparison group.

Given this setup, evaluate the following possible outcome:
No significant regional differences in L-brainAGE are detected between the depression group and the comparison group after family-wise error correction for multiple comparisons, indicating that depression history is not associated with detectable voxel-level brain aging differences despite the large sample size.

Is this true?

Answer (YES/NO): NO